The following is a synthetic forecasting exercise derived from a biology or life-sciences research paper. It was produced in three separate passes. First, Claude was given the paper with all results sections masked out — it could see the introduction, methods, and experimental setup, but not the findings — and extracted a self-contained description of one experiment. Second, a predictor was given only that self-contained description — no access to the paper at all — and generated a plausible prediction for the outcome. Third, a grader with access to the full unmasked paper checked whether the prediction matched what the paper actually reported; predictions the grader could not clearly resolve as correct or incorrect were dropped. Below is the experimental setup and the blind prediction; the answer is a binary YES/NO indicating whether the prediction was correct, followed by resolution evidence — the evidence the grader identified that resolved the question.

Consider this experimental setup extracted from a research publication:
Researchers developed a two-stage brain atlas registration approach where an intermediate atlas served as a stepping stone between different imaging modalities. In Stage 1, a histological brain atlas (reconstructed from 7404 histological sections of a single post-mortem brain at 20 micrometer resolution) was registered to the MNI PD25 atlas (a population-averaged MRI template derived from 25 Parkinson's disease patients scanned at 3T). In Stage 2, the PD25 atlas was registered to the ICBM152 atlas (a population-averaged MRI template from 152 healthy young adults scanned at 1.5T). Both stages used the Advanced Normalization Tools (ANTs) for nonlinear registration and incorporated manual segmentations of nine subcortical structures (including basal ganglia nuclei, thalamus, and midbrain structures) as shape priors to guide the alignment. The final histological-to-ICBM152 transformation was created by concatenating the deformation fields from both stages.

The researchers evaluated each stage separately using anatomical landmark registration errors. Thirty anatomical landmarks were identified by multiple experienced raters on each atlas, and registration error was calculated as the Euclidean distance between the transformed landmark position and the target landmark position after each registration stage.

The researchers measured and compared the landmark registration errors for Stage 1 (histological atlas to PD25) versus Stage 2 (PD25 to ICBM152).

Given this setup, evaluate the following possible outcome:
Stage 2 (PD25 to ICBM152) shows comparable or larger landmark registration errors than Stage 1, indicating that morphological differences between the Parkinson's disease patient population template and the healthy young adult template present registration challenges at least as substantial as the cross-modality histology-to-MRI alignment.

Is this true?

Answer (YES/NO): NO